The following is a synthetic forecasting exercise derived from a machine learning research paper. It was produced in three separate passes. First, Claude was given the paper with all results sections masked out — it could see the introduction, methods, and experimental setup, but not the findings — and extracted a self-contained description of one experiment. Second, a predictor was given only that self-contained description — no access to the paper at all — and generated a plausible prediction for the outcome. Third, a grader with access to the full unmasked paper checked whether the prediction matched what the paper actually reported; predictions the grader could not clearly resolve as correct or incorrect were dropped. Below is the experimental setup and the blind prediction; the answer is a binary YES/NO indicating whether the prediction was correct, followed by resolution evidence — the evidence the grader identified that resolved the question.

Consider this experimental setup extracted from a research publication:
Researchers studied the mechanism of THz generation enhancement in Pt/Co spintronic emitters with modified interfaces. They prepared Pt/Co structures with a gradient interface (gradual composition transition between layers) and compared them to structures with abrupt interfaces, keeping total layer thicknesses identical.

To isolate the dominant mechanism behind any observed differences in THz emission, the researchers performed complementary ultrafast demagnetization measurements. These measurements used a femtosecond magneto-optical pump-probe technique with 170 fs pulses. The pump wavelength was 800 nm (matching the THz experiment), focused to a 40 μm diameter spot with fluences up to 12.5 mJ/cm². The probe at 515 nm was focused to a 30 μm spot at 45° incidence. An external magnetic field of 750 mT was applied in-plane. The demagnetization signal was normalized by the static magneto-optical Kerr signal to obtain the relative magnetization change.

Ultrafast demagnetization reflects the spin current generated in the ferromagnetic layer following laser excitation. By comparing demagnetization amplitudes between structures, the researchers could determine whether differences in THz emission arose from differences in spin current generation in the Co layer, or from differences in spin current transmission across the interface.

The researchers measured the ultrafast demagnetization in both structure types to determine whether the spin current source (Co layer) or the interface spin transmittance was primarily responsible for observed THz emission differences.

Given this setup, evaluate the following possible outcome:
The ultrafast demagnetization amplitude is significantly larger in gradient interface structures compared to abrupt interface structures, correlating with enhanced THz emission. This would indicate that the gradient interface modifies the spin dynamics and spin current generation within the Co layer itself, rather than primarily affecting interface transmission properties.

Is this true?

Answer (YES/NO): NO